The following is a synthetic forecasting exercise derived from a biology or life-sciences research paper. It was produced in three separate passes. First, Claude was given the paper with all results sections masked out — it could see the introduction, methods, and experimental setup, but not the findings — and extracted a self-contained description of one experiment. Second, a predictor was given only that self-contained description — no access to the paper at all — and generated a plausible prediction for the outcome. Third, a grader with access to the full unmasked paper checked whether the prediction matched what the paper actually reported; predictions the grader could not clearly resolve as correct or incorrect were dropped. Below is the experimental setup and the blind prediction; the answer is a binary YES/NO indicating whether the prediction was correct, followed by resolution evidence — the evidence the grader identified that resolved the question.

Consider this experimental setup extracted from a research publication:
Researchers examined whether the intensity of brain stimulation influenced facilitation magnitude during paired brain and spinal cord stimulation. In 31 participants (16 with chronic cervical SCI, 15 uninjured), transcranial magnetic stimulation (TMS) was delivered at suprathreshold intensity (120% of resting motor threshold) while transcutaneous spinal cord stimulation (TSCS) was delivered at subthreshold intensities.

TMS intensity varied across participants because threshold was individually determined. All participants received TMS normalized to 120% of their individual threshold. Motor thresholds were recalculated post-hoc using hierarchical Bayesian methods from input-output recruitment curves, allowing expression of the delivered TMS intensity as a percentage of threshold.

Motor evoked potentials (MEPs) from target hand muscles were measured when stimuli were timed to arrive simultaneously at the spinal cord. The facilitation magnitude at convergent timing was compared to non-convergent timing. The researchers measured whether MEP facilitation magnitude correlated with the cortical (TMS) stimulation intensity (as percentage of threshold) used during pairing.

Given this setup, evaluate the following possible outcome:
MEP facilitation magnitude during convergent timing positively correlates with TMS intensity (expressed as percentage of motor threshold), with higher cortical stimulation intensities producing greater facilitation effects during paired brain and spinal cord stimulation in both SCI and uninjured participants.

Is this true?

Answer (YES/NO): NO